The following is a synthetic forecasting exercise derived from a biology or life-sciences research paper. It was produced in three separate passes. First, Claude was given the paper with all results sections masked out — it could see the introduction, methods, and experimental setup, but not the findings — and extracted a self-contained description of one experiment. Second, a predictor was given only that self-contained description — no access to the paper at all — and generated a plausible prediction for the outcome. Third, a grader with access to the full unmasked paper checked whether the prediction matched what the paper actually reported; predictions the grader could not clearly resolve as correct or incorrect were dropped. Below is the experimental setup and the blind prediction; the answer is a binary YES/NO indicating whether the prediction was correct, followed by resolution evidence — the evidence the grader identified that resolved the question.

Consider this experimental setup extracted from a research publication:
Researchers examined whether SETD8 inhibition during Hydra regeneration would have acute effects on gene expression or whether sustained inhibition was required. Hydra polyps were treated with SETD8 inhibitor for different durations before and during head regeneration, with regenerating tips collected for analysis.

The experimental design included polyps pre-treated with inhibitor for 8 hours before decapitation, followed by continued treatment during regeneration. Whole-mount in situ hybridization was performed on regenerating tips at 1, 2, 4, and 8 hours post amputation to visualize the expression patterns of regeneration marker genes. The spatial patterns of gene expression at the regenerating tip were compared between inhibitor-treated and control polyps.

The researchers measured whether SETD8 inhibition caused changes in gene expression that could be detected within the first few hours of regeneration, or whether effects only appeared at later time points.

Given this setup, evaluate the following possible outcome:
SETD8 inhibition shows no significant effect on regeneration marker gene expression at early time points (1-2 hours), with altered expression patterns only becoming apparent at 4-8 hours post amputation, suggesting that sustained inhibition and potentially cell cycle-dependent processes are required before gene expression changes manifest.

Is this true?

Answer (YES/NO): NO